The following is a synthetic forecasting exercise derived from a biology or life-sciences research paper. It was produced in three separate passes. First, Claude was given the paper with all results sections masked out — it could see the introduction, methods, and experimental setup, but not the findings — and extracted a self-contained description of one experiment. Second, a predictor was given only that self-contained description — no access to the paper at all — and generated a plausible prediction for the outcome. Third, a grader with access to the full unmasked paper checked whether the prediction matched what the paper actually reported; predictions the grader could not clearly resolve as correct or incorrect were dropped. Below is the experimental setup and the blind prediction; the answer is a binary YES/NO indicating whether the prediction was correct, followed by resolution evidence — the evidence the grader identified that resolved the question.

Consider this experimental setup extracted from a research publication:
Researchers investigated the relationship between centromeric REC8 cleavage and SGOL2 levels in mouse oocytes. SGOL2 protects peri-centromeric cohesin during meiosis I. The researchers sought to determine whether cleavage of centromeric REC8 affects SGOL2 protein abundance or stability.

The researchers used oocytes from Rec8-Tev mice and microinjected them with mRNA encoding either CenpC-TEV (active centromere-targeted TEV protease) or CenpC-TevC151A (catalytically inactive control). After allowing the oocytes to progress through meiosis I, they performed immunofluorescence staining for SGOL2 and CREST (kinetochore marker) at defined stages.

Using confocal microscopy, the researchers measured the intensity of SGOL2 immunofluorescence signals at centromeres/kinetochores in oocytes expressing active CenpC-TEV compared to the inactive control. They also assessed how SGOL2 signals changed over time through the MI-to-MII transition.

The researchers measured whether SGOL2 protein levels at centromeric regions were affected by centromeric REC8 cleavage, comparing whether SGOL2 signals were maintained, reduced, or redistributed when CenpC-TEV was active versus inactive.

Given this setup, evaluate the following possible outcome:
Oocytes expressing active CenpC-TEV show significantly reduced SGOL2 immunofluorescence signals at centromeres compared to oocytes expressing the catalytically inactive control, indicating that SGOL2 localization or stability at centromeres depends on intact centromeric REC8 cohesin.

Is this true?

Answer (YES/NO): NO